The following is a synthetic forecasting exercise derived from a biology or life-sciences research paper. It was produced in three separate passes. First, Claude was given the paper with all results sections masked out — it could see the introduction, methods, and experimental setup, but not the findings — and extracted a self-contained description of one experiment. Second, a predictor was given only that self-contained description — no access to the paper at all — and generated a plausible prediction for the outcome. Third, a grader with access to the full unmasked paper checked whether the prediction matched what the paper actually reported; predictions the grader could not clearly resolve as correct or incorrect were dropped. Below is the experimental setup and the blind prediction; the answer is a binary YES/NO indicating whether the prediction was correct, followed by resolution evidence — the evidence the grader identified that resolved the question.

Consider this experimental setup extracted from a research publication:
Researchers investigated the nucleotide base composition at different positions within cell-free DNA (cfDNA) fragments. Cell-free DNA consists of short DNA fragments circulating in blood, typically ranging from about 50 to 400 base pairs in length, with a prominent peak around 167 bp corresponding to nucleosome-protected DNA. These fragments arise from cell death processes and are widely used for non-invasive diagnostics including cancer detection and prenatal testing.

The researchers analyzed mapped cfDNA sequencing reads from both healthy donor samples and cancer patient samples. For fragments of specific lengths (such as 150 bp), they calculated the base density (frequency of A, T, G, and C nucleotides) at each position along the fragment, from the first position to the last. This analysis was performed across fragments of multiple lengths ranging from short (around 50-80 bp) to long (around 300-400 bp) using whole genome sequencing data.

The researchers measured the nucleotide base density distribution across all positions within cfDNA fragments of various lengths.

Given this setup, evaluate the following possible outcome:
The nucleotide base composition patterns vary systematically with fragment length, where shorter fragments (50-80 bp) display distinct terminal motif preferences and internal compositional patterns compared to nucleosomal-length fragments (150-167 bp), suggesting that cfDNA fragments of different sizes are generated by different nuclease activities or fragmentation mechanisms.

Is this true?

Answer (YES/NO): NO